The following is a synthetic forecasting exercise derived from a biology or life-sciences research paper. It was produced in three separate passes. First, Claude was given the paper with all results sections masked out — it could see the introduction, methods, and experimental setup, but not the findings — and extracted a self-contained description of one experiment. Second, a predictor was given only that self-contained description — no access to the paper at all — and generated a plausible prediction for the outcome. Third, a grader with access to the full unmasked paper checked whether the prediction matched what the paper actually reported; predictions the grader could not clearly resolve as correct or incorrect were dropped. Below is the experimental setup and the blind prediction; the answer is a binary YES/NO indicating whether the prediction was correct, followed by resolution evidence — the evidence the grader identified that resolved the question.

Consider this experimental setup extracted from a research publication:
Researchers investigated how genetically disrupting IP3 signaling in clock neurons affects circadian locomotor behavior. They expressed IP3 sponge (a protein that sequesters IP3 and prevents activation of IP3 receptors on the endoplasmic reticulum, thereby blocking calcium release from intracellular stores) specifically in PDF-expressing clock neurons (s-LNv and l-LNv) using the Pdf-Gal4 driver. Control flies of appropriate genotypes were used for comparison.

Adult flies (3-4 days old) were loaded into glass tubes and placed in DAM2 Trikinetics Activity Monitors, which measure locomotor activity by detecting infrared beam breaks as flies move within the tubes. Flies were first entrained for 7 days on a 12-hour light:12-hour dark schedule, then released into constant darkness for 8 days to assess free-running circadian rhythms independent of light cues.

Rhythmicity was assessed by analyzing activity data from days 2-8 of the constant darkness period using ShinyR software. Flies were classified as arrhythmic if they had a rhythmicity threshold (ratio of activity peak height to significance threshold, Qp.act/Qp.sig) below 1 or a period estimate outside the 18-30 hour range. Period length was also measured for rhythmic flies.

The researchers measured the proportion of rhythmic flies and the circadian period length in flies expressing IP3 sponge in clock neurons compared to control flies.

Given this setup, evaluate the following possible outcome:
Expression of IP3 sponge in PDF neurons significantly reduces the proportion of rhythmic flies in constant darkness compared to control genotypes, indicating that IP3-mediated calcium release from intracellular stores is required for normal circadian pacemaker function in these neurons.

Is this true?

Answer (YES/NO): NO